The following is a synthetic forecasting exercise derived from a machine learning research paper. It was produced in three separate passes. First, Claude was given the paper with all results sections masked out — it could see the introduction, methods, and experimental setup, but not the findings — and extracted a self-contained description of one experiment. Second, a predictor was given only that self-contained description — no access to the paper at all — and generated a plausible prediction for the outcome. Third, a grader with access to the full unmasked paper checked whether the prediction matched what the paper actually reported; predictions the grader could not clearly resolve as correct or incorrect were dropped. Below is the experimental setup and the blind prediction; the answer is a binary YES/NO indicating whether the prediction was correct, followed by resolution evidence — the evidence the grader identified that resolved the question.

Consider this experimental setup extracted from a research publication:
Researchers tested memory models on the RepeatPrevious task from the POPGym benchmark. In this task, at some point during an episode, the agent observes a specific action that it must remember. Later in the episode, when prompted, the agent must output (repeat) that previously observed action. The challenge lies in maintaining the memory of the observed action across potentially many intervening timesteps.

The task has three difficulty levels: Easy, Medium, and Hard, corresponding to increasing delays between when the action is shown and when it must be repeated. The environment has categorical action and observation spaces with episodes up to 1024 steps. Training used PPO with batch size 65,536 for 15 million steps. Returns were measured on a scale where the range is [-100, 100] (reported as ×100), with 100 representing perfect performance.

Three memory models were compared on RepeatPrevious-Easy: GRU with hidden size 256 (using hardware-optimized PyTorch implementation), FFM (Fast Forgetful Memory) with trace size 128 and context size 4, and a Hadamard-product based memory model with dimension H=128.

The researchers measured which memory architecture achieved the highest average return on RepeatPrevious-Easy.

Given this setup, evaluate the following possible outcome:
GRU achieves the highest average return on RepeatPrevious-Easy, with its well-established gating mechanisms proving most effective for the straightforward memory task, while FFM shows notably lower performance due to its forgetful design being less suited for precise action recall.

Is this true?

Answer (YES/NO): NO